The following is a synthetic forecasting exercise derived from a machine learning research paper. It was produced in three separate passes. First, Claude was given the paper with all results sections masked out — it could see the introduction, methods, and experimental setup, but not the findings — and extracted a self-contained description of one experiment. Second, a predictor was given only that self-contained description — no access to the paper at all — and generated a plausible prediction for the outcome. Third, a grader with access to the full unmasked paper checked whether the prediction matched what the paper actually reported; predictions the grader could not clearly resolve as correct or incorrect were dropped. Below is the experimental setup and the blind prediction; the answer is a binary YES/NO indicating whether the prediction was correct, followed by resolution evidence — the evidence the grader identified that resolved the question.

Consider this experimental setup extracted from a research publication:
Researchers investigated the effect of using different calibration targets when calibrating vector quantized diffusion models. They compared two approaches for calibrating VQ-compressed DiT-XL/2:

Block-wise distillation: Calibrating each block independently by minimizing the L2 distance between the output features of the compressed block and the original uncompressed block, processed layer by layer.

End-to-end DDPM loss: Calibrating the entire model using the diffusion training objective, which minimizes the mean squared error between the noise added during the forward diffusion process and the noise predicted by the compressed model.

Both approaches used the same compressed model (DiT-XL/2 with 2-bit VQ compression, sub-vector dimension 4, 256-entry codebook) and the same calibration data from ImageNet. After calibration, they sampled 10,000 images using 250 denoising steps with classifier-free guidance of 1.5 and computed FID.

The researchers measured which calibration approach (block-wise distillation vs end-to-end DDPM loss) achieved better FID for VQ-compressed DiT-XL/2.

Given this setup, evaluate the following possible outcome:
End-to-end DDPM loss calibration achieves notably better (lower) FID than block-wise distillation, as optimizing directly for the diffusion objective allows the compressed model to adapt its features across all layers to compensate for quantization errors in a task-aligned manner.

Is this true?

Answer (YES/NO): YES